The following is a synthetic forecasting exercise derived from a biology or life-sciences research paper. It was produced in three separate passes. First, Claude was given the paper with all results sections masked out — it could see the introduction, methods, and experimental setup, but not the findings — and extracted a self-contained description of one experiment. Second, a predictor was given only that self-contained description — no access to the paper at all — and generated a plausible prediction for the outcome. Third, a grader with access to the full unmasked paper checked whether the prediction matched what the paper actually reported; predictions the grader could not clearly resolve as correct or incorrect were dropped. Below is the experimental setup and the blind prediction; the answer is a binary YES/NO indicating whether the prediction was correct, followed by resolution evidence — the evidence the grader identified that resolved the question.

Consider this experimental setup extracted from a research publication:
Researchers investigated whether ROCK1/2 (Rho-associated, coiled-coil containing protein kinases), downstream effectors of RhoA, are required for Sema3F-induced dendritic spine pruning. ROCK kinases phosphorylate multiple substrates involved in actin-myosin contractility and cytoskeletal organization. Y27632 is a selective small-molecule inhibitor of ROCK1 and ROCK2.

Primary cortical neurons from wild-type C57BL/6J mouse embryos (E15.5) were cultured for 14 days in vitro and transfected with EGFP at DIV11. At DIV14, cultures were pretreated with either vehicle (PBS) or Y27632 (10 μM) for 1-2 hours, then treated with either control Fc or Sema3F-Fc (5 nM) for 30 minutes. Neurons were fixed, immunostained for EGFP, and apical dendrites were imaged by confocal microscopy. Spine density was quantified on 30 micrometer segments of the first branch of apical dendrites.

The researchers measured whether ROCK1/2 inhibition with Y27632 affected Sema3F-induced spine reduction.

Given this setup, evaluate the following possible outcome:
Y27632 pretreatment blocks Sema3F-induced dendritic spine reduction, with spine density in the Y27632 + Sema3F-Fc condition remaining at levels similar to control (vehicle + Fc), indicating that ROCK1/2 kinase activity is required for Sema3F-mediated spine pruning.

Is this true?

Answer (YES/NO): YES